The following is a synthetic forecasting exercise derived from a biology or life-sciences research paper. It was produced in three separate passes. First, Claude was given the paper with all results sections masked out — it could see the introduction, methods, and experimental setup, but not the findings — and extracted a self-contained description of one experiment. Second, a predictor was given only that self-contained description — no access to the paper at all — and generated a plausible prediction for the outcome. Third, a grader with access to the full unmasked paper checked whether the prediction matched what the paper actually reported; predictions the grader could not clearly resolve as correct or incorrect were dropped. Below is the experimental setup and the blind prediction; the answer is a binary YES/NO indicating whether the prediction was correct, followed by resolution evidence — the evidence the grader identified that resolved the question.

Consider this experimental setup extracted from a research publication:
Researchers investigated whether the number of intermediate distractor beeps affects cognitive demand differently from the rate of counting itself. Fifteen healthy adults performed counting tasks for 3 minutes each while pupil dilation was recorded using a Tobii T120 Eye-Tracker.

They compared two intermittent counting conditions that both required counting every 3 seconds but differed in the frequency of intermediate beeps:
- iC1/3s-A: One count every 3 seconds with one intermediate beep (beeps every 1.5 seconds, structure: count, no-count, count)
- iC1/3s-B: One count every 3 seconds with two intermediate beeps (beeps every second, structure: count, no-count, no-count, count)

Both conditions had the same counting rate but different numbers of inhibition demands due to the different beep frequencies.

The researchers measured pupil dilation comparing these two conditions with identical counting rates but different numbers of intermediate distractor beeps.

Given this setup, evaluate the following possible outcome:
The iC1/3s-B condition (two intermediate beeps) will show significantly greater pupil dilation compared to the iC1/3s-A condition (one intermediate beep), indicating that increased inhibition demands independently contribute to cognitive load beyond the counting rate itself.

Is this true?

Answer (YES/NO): NO